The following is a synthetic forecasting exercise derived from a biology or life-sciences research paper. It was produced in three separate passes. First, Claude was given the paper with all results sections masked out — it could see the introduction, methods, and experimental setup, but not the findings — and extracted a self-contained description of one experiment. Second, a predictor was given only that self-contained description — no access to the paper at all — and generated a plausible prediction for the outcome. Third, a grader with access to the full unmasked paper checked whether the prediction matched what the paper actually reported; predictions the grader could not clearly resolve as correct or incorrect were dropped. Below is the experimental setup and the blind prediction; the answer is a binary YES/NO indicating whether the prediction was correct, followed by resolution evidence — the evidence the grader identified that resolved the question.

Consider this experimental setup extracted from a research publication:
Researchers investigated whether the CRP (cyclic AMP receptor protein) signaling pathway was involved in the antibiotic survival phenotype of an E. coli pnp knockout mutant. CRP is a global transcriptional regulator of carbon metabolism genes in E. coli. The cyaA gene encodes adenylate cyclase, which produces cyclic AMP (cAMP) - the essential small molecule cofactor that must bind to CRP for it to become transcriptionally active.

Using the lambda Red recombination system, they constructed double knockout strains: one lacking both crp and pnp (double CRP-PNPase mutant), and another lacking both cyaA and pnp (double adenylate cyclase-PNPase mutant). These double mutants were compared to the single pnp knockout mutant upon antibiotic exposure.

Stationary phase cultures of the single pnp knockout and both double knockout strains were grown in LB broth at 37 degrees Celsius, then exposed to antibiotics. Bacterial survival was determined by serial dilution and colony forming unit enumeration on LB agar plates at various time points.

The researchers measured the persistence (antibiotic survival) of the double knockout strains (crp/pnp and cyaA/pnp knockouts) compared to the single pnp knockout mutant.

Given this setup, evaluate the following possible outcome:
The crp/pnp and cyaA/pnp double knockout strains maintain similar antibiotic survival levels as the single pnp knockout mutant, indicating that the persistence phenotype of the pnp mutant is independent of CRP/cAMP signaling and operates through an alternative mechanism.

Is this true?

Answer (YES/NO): NO